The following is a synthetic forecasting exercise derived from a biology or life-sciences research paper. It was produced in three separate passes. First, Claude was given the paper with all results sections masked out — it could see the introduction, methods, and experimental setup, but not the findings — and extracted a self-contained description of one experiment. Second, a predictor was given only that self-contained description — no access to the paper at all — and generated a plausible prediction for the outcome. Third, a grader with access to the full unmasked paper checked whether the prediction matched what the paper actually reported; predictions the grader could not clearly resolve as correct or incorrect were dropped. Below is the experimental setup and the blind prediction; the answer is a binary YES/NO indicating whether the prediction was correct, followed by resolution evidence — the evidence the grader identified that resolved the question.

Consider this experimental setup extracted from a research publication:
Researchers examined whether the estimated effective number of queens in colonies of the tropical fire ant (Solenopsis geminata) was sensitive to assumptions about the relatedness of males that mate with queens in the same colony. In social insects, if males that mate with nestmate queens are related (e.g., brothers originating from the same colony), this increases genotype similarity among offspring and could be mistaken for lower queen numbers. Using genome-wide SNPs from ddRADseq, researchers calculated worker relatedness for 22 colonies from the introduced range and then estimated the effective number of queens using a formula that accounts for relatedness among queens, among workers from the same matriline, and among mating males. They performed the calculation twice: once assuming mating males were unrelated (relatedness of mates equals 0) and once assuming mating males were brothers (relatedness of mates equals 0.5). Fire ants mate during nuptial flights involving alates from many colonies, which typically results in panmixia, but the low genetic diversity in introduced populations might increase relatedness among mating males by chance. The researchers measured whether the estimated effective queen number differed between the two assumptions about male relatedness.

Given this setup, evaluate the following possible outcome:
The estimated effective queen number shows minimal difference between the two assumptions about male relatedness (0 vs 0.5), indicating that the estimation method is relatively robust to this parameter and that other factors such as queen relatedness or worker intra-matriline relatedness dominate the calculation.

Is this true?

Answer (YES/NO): NO